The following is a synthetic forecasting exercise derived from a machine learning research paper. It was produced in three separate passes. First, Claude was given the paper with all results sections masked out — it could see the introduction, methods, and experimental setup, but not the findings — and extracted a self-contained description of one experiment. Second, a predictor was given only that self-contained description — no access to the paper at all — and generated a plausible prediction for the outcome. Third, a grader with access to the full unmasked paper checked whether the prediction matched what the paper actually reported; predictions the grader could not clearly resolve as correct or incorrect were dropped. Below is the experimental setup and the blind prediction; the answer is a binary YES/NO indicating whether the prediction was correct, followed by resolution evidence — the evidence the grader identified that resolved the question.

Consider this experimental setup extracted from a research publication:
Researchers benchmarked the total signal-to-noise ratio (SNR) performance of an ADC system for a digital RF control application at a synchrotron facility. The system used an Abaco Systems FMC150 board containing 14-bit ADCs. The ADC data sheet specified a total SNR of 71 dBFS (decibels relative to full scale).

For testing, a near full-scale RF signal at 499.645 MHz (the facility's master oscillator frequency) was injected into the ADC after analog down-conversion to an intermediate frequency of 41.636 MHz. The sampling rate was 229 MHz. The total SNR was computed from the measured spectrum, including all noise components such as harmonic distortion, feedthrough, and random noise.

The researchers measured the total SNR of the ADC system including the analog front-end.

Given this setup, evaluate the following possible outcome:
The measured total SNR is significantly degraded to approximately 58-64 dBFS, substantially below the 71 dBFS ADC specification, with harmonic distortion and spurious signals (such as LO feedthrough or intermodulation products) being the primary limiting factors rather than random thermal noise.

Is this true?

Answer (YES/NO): NO